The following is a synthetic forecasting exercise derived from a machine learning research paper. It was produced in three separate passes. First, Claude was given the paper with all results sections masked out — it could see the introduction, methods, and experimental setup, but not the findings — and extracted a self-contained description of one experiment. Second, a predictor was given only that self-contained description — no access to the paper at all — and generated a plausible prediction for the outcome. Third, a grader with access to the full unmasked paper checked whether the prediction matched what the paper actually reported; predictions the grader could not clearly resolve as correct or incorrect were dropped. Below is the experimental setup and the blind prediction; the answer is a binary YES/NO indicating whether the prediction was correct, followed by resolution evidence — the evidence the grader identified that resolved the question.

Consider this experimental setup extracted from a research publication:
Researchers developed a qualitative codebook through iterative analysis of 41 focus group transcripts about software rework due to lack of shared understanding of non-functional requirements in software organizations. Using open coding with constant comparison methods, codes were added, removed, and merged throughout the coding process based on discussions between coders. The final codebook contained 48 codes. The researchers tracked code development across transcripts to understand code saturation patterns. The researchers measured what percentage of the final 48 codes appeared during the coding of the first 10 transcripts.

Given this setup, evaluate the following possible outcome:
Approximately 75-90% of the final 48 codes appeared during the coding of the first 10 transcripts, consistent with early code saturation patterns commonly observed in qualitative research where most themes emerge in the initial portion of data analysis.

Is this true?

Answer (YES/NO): YES